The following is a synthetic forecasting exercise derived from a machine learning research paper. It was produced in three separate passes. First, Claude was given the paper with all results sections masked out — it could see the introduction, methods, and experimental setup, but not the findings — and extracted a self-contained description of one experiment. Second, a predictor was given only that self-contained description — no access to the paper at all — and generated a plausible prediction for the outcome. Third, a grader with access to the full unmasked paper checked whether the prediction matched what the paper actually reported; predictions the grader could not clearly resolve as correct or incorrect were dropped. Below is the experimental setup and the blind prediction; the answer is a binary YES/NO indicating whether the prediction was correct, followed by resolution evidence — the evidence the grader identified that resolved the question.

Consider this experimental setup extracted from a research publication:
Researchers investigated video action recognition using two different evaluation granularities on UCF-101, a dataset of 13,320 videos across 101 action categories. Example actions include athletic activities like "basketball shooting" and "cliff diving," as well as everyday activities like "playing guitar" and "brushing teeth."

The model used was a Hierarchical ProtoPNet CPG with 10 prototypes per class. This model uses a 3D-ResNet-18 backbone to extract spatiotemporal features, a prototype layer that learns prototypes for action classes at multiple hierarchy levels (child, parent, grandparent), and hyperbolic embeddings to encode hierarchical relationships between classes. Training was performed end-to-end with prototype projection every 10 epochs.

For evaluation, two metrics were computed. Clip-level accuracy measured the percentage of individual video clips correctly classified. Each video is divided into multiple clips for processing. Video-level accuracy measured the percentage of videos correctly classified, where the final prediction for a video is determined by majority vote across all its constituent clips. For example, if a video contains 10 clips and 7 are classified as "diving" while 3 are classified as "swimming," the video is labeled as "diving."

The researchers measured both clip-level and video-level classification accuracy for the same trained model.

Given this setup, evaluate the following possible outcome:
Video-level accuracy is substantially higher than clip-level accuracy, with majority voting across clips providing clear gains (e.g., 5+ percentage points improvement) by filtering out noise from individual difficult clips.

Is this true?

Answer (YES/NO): YES